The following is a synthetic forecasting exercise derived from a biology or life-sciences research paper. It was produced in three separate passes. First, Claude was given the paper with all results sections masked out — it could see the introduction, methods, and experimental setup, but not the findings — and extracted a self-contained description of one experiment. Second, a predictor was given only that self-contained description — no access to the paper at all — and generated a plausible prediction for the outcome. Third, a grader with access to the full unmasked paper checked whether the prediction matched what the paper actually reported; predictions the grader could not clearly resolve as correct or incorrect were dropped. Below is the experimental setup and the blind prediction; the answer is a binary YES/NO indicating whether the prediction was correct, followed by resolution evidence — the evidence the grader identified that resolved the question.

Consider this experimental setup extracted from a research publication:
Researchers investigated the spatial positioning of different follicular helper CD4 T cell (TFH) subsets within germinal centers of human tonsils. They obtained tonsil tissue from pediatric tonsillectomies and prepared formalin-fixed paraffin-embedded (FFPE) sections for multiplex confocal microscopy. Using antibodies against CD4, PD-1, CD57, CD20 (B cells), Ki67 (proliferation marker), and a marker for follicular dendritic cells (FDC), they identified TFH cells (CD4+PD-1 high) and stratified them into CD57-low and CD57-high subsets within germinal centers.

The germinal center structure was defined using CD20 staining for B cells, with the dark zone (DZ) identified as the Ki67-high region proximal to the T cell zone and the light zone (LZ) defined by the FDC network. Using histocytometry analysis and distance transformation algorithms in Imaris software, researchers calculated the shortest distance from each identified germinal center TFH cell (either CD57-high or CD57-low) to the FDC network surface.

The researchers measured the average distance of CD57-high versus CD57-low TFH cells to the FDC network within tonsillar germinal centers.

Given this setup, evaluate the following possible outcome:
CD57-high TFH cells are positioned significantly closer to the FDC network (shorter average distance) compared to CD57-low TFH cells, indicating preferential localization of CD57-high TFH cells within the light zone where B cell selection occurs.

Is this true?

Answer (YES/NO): YES